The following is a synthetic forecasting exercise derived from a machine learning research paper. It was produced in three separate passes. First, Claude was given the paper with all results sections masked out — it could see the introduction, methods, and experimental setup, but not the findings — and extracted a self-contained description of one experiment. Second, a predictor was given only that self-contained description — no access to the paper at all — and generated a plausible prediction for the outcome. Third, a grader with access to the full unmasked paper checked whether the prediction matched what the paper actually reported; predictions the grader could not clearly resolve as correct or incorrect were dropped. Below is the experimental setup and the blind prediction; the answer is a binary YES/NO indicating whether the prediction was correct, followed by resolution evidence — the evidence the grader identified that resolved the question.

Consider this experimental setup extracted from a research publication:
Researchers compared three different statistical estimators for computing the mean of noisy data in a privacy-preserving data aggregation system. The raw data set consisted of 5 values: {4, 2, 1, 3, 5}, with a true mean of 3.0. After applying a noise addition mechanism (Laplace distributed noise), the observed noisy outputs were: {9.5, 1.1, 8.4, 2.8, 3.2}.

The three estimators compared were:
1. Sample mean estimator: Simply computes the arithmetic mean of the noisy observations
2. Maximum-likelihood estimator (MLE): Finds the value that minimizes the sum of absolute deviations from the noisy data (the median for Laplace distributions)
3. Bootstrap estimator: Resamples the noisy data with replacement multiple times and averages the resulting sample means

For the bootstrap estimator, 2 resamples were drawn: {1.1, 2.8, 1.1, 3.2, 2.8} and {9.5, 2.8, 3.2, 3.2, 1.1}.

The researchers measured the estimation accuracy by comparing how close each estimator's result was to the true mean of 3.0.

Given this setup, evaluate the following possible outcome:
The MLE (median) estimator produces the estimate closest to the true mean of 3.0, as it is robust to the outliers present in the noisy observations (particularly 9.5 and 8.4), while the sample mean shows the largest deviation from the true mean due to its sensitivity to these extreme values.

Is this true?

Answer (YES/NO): NO